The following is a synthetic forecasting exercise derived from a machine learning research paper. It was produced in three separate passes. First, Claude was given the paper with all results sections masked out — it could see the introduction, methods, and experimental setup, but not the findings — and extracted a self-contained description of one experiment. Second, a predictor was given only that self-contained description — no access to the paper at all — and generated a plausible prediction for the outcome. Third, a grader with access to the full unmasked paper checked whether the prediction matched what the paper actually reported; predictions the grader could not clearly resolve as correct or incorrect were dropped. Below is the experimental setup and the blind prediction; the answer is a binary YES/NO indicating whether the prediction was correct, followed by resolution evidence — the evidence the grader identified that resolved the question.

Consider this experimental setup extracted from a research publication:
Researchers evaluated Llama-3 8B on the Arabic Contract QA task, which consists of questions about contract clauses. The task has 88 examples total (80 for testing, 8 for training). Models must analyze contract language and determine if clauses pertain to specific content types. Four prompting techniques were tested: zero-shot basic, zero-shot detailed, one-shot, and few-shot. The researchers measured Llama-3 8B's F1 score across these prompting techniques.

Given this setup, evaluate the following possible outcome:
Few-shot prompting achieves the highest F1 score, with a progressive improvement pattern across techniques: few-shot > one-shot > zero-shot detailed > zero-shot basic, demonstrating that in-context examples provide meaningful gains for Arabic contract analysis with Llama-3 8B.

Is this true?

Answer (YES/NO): NO